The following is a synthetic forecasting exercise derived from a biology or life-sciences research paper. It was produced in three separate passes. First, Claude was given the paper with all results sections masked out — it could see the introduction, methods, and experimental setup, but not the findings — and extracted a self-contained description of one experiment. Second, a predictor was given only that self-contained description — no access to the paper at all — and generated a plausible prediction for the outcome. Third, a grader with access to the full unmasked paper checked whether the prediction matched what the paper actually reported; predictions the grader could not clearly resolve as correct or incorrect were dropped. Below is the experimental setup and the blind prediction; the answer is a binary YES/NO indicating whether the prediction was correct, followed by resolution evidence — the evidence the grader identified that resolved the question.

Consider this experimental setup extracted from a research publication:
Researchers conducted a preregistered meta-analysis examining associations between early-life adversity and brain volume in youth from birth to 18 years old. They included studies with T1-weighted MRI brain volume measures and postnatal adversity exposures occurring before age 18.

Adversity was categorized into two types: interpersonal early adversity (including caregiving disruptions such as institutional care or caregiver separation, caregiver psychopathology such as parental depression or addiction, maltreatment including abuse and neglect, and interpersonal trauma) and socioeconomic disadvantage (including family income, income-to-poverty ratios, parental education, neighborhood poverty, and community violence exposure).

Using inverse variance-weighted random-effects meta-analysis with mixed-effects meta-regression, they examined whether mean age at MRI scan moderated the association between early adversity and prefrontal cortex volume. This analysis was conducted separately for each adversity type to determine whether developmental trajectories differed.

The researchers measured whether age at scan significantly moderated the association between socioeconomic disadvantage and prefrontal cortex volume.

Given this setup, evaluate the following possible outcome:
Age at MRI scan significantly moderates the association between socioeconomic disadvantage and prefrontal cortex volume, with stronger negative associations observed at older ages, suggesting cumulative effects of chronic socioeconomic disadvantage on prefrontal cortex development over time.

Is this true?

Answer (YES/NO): NO